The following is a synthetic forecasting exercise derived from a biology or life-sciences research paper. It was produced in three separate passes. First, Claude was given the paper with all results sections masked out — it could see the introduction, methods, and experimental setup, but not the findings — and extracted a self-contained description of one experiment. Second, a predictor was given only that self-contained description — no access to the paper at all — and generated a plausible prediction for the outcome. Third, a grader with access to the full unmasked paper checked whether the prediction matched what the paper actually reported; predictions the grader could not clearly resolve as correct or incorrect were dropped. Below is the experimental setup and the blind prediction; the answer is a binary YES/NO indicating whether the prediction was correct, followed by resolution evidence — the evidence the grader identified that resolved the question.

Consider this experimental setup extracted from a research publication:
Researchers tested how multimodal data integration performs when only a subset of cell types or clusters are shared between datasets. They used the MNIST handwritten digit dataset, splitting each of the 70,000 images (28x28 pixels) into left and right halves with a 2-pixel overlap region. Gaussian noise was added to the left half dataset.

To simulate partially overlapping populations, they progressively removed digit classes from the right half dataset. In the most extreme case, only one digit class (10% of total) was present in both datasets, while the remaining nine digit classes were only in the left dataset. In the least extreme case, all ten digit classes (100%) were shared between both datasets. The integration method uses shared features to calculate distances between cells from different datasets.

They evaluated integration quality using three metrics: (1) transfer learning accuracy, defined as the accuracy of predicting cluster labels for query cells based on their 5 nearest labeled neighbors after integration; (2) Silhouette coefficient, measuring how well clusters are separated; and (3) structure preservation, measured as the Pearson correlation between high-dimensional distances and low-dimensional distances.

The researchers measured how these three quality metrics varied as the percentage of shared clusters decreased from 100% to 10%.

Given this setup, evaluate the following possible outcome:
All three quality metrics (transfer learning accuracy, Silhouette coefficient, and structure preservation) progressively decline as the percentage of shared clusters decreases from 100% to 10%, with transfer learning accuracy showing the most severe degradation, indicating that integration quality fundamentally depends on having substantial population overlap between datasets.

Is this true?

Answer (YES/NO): NO